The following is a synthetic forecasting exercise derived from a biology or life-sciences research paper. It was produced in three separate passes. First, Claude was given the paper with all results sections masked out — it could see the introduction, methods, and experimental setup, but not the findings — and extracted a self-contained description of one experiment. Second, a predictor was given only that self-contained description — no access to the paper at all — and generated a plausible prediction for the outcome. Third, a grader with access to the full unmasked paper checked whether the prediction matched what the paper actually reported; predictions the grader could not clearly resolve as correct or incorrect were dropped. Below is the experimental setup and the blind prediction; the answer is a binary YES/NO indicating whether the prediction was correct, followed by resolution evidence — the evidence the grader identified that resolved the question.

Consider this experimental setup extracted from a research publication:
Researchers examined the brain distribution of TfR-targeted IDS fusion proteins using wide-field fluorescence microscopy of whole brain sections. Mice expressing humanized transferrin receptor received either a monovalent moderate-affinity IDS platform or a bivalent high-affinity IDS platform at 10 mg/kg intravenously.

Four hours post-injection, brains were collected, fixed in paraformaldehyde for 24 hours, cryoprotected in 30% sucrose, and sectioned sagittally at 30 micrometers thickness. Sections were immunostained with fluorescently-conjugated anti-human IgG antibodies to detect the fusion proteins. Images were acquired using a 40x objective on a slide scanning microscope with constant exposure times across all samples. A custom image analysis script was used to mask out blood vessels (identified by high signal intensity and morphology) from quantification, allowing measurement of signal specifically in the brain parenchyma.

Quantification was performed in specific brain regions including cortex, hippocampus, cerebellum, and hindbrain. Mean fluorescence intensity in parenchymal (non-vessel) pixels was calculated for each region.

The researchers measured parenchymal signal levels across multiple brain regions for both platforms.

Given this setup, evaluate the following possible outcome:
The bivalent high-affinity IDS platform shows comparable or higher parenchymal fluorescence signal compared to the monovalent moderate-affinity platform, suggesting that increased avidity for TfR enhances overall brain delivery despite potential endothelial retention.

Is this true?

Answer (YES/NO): NO